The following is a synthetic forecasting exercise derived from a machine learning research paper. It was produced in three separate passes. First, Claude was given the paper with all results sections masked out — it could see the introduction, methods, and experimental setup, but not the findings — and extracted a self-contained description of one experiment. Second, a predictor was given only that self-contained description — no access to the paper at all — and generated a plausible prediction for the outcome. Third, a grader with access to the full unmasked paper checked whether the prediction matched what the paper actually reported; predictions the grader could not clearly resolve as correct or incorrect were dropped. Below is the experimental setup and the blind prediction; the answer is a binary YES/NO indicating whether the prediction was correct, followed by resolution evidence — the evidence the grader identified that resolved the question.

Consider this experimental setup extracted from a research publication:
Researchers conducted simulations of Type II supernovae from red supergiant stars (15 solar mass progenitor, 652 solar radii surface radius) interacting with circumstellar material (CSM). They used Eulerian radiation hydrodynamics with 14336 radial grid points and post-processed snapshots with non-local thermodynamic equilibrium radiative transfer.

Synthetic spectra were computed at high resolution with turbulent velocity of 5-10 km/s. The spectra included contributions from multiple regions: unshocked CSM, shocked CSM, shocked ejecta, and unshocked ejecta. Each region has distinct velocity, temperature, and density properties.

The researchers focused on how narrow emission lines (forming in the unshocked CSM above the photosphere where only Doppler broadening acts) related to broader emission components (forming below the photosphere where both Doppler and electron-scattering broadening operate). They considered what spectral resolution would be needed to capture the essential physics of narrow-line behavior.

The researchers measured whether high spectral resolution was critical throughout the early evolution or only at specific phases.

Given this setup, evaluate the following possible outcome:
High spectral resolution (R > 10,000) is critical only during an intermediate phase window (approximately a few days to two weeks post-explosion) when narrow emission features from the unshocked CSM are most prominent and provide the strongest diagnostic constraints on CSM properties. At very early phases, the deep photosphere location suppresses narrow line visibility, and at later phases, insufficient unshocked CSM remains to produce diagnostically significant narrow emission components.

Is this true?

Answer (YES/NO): NO